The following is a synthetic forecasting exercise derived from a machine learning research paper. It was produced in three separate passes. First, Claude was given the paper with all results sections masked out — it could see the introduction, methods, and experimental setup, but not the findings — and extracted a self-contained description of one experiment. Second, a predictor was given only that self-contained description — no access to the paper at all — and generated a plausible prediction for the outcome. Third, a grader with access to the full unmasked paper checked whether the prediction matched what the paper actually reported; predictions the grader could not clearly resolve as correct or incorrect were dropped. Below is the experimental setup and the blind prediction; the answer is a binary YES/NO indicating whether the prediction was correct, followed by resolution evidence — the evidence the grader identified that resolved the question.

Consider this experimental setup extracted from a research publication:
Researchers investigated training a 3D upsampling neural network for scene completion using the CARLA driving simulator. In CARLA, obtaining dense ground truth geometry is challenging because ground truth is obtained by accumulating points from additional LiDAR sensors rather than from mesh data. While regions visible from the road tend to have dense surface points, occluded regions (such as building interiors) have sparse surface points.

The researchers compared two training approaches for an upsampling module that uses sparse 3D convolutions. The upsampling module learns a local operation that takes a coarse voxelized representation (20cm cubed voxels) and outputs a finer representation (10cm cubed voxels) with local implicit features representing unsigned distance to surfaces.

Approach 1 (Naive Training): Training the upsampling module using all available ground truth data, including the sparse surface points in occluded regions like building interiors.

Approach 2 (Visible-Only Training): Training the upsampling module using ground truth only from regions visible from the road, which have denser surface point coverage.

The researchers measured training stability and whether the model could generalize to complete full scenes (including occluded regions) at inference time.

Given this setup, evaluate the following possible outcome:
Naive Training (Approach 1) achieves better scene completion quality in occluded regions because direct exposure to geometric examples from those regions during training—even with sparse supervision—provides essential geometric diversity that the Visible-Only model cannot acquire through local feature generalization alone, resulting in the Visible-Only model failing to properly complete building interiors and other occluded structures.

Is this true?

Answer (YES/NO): NO